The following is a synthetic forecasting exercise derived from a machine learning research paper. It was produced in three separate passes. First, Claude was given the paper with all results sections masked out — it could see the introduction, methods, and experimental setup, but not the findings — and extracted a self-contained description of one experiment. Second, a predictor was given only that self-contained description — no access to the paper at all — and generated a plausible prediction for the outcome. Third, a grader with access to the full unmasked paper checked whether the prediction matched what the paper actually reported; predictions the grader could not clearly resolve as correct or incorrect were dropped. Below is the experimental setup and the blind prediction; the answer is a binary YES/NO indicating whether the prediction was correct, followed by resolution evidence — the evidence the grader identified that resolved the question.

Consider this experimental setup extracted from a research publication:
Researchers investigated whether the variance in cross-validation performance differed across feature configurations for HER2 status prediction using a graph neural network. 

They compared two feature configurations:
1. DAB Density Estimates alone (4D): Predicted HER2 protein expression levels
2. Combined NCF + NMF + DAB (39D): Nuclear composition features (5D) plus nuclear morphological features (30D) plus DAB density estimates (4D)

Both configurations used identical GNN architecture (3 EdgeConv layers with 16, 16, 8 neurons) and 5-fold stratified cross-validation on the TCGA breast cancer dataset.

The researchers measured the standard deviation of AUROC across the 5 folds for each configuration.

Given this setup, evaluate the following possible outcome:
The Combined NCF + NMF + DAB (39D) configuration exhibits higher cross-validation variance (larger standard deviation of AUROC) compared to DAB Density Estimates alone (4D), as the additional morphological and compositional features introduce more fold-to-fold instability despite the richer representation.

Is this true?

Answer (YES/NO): YES